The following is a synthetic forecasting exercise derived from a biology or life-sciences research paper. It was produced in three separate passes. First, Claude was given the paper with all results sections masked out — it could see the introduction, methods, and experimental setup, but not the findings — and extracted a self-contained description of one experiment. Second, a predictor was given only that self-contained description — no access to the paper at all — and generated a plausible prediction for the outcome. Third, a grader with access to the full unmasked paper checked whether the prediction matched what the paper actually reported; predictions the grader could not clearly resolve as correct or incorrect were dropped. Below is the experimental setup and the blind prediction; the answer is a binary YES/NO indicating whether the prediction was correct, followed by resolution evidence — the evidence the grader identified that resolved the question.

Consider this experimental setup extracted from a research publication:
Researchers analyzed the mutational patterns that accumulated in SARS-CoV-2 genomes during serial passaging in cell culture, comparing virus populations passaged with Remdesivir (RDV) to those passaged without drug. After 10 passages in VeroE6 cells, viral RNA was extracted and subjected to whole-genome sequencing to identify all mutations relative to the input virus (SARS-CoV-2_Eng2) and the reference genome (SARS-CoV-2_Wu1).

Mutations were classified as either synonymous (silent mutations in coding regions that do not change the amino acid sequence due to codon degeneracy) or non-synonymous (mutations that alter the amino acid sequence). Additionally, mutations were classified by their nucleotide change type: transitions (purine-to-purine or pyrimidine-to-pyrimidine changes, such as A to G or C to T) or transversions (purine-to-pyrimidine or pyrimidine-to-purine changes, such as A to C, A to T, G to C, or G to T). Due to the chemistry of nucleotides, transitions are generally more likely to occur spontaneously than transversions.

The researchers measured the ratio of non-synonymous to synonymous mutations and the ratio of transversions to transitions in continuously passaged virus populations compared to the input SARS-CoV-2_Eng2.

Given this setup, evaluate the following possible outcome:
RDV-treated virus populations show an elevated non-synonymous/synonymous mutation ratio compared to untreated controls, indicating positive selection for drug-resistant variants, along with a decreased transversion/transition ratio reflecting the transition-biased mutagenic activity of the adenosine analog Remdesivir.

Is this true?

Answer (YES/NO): NO